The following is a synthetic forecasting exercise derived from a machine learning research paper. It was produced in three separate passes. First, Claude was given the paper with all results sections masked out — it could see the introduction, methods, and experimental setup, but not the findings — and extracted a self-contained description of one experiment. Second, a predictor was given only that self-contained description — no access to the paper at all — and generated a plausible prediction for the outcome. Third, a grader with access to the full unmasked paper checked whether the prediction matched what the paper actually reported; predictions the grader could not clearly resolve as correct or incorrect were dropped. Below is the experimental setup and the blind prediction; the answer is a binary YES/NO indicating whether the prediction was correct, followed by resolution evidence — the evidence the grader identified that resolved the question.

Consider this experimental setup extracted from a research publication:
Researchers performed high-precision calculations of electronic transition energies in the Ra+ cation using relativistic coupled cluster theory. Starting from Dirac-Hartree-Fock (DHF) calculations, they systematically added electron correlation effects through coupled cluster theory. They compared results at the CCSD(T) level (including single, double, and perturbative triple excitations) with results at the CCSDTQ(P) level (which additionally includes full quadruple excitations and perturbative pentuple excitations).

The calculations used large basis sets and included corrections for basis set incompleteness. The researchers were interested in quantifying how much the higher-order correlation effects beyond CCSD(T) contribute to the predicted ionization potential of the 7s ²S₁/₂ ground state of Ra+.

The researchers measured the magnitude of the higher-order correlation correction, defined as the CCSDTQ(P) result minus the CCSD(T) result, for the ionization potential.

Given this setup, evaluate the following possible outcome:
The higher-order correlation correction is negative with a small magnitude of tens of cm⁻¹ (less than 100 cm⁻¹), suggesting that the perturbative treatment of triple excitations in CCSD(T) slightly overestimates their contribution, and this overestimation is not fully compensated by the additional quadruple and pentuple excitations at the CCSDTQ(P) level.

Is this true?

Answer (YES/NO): YES